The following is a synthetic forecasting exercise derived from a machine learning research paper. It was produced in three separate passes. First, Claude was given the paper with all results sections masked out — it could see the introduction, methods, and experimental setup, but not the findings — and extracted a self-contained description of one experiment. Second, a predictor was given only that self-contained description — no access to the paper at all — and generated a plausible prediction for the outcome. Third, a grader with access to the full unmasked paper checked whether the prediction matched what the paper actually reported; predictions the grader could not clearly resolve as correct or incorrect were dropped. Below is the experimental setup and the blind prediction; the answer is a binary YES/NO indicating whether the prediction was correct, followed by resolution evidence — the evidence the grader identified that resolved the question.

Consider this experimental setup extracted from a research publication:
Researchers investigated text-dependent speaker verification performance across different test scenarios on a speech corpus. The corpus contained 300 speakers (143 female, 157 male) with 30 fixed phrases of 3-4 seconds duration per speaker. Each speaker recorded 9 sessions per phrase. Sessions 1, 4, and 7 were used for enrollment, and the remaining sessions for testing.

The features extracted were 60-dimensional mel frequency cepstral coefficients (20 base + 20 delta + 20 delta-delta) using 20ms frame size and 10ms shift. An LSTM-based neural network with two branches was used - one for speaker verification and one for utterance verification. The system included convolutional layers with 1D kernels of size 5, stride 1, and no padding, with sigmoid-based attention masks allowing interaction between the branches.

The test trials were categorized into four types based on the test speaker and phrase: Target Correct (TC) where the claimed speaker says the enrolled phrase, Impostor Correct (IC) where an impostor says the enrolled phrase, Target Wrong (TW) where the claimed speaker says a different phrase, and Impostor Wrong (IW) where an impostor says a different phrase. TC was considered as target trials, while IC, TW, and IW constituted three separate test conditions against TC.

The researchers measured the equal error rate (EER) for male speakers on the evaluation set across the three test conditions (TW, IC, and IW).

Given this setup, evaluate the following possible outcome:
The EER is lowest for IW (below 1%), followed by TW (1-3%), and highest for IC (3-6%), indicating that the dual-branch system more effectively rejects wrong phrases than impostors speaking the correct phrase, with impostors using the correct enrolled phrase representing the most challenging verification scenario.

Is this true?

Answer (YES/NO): NO